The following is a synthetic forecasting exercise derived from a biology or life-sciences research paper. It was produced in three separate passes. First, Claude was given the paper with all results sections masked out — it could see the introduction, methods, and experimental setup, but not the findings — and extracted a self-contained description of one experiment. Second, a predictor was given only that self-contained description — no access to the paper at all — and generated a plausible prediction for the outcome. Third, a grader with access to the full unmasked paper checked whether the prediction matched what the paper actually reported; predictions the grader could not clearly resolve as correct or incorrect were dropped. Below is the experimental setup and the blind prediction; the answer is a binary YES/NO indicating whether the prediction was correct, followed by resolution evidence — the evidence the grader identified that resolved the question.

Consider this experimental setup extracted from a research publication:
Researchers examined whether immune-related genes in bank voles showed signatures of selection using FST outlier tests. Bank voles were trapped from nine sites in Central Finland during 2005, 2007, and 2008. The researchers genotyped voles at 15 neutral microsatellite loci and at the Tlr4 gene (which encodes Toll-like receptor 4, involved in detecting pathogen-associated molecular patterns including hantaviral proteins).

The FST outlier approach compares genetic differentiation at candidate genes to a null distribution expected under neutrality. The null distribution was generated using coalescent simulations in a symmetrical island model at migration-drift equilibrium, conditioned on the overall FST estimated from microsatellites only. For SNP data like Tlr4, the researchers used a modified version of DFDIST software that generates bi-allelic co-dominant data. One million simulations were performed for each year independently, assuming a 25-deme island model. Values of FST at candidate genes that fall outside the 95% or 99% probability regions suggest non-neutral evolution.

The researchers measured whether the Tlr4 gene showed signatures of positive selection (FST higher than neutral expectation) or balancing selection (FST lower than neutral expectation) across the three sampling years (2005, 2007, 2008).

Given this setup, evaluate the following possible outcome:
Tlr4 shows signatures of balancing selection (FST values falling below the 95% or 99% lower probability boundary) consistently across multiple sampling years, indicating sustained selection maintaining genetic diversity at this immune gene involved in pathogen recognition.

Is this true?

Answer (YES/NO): NO